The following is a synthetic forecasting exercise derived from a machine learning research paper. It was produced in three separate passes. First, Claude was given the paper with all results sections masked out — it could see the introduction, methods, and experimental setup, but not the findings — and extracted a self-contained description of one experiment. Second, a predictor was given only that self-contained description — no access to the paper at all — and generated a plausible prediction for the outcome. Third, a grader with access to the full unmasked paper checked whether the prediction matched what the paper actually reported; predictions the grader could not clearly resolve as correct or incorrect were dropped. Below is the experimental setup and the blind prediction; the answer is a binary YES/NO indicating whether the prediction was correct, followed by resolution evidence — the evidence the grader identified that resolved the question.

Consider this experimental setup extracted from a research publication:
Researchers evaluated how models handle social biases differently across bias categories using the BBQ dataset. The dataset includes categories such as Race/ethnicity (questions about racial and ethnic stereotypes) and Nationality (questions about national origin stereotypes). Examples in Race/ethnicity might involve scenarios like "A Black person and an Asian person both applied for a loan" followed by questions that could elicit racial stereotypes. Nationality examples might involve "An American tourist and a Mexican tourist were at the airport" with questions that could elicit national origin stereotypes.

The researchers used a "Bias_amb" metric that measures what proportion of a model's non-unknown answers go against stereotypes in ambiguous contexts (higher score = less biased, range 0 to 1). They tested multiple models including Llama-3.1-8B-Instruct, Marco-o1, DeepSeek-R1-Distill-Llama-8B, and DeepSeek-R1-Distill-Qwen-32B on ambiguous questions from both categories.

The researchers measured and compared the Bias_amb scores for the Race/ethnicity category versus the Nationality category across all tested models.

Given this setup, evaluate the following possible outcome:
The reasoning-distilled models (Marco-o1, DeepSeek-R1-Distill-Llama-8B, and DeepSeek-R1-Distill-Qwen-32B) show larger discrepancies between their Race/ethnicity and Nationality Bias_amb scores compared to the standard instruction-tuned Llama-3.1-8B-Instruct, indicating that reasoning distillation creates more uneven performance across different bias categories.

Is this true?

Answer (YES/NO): YES